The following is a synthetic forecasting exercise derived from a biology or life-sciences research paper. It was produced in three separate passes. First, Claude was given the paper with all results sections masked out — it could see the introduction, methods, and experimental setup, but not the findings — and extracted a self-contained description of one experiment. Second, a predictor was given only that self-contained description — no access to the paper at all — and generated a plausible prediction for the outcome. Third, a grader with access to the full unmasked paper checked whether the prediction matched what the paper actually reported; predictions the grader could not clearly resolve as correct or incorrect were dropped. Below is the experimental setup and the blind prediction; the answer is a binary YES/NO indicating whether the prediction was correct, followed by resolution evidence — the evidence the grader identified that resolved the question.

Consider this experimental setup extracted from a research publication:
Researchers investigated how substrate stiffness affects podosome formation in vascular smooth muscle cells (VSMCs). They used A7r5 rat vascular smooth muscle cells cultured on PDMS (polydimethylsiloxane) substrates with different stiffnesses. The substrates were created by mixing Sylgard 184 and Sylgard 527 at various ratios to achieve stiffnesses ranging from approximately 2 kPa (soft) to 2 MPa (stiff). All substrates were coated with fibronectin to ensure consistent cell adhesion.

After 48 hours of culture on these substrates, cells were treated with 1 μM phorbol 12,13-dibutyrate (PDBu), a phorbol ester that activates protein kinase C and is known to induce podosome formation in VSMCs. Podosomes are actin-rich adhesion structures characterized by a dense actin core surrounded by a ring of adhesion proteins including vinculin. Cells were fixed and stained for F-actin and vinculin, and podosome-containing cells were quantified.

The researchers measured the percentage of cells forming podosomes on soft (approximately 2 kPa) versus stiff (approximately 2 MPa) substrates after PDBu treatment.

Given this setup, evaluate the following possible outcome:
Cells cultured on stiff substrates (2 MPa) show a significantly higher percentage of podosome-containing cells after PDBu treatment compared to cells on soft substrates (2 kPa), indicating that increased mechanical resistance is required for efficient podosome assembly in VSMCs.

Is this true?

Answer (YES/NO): NO